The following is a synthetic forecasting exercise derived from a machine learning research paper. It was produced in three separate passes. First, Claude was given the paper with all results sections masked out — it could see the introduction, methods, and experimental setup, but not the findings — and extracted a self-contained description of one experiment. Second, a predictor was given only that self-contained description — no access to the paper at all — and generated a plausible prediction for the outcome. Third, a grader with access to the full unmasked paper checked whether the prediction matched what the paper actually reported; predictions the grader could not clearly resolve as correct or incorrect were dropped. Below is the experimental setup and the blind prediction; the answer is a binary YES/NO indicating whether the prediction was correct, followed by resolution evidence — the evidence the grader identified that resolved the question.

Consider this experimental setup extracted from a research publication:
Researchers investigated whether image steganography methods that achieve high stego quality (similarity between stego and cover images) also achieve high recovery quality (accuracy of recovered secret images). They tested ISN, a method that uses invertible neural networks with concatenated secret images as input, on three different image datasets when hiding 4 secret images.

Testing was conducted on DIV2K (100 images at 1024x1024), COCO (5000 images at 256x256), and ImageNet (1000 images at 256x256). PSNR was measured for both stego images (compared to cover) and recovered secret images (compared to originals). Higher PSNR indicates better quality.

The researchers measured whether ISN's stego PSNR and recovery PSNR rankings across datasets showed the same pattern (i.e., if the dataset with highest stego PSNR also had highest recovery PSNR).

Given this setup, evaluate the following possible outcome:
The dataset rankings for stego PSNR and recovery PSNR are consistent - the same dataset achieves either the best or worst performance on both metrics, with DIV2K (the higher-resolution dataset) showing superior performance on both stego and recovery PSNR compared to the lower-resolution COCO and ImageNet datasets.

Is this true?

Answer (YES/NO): NO